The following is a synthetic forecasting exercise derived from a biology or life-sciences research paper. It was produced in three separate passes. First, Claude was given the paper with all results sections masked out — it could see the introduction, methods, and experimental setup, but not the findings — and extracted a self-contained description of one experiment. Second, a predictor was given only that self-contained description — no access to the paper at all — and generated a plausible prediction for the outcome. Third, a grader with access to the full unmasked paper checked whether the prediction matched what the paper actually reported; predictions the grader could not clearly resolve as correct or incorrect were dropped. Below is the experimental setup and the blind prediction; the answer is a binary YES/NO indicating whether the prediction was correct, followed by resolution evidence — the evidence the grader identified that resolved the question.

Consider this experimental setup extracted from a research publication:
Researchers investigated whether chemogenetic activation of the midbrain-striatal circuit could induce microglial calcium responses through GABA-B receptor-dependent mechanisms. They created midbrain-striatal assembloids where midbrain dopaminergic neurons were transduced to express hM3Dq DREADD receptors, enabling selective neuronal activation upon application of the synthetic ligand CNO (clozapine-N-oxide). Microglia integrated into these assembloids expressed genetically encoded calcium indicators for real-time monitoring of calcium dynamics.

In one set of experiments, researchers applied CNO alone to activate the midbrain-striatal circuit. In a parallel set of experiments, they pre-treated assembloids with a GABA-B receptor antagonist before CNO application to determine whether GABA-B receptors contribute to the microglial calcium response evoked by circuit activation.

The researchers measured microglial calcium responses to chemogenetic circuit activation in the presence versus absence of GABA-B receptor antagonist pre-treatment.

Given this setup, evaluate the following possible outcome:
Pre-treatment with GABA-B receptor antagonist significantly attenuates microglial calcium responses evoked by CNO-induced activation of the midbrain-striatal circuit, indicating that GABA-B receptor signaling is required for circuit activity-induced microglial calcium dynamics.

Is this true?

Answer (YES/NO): YES